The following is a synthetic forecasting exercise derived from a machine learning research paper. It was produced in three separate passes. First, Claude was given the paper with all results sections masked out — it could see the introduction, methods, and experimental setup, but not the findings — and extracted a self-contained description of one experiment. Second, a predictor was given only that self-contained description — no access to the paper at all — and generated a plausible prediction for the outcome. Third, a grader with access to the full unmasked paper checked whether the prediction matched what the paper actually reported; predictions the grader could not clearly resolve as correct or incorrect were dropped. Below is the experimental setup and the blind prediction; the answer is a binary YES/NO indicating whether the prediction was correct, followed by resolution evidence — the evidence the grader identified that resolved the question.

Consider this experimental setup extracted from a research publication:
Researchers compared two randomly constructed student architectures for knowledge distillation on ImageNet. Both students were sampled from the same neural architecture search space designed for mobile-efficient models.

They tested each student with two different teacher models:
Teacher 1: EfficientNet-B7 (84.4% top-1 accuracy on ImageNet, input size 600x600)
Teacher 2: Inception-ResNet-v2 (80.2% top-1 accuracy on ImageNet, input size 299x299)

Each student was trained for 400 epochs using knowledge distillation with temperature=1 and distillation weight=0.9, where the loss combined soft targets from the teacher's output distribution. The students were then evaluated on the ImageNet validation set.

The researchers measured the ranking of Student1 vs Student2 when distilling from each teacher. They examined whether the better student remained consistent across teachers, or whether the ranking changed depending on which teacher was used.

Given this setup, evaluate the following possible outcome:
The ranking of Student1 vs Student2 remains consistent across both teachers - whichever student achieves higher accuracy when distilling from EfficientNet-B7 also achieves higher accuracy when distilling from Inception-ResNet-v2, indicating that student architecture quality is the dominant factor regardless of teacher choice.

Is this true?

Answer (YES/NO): NO